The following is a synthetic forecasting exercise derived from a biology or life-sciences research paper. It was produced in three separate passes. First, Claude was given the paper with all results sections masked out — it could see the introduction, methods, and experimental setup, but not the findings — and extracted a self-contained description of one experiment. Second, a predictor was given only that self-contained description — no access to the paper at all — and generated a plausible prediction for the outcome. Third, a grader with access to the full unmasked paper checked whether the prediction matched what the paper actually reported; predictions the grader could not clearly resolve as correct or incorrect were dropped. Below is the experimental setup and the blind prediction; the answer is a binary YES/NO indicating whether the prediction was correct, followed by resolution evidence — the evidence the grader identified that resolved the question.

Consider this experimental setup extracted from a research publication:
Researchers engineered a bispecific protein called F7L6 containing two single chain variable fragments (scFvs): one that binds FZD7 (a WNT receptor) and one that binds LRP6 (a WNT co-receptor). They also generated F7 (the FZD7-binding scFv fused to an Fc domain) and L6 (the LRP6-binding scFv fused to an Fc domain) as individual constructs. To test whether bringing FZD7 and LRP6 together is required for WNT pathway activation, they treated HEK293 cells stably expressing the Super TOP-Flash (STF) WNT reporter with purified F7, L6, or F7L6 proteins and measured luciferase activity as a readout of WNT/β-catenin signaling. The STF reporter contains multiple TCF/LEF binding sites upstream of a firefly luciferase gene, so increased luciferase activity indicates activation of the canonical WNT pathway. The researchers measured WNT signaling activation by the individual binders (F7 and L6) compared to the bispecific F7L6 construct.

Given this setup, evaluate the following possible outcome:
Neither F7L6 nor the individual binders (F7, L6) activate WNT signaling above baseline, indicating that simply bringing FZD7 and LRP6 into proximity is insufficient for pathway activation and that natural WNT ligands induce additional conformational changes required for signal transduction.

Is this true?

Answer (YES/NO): NO